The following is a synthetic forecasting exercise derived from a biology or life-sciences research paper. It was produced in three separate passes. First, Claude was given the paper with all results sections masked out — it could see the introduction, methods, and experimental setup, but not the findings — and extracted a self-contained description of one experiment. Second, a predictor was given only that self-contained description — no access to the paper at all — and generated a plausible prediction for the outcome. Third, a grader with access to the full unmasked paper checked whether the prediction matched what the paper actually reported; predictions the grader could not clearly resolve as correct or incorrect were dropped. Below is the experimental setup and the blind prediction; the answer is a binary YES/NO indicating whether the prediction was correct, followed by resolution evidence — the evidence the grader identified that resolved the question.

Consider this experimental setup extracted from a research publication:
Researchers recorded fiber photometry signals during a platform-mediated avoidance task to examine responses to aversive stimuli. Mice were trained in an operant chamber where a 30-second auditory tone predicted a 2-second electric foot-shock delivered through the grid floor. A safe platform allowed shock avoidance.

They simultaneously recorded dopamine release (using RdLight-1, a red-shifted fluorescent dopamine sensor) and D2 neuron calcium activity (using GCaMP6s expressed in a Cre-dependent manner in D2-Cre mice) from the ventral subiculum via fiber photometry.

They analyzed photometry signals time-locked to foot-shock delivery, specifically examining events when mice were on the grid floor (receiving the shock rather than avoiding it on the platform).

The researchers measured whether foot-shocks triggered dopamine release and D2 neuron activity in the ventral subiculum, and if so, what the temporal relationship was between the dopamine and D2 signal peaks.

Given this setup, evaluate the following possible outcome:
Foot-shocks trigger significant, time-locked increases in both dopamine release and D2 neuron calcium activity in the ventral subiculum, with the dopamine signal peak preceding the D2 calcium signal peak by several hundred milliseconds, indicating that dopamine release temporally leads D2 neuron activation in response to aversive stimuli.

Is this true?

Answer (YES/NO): NO